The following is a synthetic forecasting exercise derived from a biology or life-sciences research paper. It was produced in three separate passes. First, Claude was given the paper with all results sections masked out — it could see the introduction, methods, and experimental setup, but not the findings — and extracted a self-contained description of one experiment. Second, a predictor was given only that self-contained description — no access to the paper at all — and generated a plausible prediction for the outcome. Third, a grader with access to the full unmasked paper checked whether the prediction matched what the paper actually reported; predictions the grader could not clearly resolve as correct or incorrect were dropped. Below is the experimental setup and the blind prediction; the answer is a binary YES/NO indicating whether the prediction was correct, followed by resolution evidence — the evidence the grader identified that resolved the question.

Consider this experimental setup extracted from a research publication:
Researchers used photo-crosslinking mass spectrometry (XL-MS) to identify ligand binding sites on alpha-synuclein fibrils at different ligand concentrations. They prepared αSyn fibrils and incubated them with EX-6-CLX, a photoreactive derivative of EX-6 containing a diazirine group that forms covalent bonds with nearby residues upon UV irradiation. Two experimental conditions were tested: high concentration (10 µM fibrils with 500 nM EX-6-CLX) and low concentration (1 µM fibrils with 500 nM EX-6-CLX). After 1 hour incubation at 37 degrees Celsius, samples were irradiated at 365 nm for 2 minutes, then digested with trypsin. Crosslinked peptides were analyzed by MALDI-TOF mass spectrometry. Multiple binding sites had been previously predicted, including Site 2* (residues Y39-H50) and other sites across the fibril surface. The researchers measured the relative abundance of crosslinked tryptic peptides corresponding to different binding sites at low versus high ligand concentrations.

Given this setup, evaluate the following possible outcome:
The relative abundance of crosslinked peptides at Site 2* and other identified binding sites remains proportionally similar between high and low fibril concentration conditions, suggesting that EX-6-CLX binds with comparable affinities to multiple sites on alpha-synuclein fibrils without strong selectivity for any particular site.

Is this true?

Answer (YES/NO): NO